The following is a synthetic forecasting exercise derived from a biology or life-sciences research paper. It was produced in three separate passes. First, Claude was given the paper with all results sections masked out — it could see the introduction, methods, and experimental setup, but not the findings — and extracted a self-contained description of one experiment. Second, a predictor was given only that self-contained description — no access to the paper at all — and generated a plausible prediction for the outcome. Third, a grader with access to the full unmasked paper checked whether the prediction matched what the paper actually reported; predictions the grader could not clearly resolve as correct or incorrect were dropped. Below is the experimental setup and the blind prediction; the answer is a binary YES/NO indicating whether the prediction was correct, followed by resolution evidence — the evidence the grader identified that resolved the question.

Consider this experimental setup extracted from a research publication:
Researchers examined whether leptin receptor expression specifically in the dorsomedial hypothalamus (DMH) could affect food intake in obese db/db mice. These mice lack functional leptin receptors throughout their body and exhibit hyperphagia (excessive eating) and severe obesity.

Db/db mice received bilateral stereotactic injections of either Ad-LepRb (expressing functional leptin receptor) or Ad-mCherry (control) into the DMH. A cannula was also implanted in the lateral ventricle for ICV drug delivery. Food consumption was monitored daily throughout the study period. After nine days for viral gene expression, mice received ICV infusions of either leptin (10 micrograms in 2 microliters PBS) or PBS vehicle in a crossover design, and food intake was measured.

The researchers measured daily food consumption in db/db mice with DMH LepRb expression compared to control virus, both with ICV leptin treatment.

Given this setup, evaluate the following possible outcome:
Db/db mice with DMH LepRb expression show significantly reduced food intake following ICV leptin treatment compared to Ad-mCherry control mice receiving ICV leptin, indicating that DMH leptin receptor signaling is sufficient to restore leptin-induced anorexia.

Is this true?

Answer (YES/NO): YES